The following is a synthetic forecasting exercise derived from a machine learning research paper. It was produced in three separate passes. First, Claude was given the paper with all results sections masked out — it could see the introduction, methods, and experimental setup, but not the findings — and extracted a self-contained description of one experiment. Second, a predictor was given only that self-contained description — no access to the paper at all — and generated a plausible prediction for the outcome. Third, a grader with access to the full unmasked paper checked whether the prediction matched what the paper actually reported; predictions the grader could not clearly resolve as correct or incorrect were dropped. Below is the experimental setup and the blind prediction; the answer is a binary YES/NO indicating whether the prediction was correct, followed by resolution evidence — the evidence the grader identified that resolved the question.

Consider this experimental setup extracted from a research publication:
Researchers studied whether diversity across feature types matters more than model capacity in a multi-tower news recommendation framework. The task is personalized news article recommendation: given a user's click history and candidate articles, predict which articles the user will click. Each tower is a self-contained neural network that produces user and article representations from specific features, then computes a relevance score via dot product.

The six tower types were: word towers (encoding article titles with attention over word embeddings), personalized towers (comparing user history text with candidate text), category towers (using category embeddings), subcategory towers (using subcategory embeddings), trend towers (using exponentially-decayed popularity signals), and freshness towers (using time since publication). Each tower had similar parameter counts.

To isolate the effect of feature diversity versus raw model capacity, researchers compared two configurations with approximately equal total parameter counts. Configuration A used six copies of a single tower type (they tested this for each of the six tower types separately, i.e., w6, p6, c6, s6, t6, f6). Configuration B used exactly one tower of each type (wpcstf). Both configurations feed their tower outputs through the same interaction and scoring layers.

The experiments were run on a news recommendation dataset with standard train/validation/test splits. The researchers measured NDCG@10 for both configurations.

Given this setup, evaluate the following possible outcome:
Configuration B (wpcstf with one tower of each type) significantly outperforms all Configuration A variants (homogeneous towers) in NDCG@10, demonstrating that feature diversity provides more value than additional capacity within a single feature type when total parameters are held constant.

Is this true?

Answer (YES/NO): YES